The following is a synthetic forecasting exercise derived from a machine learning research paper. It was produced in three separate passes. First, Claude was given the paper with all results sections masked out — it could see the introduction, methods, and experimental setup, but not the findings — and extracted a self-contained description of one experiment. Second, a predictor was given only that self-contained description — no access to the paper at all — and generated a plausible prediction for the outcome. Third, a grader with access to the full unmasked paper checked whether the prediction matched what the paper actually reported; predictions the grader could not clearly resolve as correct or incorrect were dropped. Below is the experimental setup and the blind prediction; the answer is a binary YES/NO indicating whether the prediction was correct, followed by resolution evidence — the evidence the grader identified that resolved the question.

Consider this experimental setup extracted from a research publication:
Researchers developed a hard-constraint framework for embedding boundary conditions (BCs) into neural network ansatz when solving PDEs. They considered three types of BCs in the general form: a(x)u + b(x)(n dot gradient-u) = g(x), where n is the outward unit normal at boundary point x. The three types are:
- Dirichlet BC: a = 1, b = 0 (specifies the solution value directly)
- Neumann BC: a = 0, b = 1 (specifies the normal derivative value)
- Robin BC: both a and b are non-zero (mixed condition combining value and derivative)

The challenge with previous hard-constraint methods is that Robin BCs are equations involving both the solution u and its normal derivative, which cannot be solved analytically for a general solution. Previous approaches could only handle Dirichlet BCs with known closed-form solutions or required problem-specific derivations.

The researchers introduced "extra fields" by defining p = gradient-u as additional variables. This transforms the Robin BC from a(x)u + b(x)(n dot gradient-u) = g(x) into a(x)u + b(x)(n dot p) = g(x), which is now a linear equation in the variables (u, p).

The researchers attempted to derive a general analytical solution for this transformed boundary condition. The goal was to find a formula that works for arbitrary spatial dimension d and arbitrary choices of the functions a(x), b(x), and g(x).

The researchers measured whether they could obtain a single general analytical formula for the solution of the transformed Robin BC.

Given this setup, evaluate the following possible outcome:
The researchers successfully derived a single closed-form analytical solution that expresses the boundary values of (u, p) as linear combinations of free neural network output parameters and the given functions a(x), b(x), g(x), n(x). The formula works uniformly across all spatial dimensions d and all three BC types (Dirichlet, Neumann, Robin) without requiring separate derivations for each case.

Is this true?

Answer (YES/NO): YES